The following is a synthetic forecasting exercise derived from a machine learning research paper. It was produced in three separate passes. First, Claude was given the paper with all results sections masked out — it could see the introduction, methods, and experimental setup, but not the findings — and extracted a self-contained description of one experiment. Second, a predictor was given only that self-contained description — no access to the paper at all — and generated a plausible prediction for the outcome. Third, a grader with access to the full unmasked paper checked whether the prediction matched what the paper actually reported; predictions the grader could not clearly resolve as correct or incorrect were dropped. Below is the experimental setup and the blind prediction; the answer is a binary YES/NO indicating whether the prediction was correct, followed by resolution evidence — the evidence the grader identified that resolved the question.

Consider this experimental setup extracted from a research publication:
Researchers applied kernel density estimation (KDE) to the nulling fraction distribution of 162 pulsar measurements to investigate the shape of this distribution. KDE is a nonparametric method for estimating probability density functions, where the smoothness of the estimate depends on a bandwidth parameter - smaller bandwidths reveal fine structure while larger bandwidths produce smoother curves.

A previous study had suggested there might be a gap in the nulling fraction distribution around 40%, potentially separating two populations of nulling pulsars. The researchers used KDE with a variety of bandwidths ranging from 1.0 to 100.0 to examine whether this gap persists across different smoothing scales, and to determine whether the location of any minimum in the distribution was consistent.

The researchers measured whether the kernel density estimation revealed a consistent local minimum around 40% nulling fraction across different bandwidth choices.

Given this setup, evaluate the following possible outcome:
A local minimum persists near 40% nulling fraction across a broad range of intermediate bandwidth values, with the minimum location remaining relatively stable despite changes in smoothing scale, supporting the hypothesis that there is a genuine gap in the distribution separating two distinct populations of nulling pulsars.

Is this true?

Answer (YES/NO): NO